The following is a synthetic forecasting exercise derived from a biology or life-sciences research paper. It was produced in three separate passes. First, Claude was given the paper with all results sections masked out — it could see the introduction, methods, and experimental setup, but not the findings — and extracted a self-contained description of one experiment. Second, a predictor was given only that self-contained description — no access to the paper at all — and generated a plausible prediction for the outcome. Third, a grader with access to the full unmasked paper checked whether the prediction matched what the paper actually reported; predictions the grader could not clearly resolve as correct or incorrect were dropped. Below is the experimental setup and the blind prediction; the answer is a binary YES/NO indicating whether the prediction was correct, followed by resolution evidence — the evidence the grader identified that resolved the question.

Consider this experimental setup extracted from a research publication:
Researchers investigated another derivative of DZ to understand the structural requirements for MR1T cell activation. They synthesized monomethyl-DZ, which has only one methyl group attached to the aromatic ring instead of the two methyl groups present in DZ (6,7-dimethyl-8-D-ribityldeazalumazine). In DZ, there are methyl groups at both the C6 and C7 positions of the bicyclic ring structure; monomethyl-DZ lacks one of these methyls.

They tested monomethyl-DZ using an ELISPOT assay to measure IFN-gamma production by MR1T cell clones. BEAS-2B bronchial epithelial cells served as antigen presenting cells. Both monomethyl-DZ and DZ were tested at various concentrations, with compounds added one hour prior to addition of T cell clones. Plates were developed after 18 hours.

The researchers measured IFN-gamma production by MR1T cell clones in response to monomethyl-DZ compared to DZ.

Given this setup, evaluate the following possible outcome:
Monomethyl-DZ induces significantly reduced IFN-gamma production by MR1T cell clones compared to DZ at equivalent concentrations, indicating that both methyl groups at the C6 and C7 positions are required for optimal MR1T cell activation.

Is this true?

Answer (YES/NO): NO